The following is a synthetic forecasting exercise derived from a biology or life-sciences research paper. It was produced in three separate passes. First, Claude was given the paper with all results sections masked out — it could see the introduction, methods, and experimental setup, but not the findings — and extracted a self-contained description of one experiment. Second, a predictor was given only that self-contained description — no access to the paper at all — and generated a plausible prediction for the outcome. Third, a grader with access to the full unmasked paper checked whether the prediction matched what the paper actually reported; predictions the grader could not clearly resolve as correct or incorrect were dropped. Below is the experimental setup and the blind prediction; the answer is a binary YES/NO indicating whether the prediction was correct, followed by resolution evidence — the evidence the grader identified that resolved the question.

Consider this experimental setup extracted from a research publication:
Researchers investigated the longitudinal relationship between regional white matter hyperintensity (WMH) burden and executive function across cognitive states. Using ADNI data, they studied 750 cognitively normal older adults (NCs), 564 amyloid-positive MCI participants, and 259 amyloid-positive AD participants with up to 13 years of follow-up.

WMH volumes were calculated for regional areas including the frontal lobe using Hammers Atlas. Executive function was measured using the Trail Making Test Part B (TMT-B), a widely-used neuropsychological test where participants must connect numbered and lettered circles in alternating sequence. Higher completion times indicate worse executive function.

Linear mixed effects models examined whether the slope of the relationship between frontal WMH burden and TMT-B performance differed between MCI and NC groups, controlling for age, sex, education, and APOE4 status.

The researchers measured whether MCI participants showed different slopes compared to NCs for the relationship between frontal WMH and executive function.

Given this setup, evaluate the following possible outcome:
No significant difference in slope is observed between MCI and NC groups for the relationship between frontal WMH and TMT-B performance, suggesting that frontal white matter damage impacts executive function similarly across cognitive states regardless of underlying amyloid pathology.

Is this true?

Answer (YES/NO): NO